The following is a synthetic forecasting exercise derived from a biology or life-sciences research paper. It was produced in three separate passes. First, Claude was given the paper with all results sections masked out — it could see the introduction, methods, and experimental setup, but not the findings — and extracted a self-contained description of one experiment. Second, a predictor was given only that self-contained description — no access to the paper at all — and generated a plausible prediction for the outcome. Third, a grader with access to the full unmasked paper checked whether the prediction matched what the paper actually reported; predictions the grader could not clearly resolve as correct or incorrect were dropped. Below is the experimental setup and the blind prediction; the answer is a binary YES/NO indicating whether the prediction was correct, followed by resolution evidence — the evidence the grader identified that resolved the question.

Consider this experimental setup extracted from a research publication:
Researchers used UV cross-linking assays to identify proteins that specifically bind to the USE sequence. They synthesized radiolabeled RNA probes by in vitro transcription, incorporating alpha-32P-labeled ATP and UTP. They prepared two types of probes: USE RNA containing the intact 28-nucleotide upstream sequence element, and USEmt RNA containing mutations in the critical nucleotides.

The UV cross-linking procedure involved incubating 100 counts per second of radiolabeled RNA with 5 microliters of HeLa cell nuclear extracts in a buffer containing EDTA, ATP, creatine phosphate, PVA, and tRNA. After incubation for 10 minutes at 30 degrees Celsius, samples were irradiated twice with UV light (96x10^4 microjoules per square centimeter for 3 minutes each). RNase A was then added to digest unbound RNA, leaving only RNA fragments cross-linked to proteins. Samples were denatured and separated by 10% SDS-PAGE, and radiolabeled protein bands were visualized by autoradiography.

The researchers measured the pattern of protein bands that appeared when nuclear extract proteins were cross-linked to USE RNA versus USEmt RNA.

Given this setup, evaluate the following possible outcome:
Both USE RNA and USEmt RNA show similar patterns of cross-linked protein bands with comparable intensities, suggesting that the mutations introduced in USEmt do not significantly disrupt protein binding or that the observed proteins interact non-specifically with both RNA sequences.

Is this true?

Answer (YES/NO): NO